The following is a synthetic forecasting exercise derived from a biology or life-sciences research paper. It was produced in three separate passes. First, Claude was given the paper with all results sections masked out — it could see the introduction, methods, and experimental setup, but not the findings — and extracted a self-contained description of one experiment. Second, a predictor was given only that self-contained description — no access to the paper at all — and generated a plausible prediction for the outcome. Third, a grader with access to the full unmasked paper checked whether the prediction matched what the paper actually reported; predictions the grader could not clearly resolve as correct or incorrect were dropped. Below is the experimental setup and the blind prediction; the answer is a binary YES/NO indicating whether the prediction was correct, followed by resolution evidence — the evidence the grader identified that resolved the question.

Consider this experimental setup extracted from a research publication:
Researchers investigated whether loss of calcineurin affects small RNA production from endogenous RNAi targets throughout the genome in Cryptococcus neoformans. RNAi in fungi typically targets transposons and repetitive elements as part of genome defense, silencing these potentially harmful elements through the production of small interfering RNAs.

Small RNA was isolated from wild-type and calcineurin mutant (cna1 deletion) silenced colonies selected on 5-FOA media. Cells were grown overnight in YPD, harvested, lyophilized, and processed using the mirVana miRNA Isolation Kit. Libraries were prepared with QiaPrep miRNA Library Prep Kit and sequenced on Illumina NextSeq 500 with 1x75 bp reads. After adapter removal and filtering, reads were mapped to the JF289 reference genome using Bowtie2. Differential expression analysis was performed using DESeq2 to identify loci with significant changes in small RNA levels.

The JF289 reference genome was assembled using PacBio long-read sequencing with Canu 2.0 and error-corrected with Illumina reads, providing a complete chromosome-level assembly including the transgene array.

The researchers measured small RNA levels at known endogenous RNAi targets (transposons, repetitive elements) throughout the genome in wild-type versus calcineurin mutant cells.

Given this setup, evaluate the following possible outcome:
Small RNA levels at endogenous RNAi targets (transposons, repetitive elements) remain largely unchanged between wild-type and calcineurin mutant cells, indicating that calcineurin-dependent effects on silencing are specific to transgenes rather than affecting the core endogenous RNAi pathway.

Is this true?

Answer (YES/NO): NO